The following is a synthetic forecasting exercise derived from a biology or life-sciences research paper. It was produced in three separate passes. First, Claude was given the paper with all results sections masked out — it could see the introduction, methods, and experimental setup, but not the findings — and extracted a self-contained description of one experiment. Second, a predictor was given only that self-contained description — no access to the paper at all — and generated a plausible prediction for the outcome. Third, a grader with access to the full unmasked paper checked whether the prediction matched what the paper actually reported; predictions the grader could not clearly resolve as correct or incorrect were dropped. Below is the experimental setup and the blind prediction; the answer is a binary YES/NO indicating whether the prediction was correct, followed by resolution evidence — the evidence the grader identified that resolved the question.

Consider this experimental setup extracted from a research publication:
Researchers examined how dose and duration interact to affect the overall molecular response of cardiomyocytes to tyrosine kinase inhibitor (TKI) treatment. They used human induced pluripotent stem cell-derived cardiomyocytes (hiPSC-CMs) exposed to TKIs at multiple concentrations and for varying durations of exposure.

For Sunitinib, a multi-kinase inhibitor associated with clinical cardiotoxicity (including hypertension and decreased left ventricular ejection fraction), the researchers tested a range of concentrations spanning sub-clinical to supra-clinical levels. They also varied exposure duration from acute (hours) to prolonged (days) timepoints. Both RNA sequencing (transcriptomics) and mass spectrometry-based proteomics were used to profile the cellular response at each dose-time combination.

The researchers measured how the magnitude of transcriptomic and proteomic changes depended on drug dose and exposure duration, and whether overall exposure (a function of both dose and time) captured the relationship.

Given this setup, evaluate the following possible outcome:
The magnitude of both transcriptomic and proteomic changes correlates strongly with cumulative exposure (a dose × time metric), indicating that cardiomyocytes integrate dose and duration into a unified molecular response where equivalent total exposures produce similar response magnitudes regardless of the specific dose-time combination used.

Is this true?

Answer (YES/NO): NO